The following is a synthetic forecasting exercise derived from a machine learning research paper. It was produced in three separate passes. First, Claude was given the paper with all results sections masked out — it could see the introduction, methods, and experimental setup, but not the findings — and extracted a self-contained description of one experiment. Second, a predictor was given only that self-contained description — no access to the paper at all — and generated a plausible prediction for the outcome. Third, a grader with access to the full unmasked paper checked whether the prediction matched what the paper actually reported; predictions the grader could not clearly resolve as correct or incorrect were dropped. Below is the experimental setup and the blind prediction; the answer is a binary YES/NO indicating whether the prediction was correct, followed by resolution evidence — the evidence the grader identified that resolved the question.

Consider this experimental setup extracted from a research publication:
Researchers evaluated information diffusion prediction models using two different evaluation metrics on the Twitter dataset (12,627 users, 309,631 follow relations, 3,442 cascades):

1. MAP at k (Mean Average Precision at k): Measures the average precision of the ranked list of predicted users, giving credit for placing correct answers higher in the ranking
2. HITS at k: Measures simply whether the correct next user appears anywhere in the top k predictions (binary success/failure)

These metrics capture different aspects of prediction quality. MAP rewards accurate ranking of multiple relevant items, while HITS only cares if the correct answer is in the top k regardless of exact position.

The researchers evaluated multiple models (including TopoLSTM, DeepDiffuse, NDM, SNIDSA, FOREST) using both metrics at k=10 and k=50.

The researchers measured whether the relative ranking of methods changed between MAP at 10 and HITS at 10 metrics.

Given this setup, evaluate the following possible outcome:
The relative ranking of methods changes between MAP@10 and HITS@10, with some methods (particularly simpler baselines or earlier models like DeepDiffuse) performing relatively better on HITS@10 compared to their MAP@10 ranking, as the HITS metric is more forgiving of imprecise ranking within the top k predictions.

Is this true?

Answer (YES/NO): NO